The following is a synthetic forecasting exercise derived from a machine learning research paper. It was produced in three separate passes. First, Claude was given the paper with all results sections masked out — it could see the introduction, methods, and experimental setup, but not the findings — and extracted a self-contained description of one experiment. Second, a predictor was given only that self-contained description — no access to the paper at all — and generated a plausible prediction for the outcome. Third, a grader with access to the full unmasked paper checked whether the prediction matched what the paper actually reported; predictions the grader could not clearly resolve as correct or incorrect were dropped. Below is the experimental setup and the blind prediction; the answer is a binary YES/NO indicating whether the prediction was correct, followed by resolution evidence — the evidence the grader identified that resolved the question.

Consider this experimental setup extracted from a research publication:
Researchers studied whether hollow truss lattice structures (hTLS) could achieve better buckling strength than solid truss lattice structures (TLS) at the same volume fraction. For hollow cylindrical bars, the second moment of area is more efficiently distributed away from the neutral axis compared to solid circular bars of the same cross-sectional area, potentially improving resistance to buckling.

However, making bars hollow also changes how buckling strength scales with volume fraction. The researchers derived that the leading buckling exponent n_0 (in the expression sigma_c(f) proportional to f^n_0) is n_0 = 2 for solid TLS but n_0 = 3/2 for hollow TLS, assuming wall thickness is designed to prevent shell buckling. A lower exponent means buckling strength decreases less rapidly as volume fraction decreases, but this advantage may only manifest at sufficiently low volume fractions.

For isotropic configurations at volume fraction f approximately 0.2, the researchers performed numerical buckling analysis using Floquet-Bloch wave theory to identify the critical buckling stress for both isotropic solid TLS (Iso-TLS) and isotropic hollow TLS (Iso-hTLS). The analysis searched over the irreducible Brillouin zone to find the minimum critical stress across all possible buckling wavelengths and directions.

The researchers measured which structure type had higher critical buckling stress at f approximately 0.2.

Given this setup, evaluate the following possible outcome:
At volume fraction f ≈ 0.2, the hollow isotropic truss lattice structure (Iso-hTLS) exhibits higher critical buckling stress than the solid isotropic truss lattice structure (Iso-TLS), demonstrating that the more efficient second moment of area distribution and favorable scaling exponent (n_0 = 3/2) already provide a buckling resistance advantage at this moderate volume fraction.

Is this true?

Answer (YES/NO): YES